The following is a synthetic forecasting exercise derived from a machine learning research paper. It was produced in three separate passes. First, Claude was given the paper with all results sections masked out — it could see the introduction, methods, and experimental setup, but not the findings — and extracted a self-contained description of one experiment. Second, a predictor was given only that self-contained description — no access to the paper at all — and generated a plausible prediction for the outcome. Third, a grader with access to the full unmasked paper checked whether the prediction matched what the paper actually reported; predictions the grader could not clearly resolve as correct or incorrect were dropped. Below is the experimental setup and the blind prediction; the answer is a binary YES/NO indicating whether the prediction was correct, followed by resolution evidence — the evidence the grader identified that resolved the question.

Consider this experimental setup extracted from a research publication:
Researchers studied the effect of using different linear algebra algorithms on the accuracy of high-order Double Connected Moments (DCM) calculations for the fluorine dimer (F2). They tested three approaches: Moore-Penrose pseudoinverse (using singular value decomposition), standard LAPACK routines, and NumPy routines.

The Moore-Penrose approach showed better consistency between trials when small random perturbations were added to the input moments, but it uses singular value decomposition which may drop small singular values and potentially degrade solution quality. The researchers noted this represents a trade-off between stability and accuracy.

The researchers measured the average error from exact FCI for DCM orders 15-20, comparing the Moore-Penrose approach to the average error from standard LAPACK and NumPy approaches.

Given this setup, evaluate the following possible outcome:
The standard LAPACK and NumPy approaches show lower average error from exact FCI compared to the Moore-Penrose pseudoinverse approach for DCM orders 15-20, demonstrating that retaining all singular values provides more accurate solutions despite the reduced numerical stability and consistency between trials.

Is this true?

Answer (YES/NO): YES